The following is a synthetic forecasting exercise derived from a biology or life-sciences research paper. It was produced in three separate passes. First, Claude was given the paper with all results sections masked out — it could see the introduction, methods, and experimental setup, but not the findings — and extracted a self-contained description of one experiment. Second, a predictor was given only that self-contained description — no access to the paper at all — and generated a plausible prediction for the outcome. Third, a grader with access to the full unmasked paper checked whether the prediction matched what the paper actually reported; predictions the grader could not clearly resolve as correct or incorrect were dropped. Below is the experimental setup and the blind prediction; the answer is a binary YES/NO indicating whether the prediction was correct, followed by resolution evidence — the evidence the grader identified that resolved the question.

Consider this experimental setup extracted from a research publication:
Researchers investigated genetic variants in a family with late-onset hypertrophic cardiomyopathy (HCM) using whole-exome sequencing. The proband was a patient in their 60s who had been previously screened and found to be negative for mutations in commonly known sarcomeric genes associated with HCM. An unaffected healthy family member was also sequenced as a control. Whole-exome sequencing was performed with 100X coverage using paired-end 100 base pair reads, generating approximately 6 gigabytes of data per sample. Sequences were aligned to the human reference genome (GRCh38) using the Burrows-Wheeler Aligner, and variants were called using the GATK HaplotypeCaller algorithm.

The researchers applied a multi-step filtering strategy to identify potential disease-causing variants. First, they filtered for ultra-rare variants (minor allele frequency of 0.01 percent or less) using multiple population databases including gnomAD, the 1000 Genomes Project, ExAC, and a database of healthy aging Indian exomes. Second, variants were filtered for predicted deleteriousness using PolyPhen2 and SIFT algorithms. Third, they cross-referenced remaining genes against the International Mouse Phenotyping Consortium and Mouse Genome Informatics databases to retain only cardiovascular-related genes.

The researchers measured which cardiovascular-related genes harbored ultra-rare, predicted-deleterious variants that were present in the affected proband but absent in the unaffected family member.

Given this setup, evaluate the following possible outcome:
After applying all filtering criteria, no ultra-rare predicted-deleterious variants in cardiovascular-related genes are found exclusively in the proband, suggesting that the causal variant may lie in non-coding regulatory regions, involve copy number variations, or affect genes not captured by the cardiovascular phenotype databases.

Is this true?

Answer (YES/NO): NO